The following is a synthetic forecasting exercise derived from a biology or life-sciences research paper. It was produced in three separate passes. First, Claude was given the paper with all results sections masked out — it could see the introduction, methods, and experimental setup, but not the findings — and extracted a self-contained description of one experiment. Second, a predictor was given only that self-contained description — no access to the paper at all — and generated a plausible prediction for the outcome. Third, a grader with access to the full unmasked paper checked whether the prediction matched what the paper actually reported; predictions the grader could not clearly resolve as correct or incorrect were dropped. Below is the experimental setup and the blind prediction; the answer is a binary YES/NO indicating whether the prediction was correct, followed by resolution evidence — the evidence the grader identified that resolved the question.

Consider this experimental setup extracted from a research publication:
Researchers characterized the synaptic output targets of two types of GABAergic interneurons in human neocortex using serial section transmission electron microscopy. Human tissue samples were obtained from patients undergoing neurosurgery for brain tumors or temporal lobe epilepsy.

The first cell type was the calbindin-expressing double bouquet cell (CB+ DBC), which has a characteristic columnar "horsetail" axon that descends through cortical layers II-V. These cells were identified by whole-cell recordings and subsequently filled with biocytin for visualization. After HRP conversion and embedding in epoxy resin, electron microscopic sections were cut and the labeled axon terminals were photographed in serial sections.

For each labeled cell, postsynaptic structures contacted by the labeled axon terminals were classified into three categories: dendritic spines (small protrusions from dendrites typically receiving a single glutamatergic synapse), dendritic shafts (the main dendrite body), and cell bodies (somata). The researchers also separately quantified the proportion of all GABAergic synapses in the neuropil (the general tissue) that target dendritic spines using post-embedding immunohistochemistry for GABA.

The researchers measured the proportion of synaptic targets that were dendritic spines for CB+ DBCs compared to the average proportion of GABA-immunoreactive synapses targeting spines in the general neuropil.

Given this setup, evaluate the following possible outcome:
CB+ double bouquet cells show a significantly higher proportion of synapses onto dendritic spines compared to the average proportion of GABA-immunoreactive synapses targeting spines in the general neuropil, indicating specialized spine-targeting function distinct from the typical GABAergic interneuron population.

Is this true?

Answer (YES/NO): YES